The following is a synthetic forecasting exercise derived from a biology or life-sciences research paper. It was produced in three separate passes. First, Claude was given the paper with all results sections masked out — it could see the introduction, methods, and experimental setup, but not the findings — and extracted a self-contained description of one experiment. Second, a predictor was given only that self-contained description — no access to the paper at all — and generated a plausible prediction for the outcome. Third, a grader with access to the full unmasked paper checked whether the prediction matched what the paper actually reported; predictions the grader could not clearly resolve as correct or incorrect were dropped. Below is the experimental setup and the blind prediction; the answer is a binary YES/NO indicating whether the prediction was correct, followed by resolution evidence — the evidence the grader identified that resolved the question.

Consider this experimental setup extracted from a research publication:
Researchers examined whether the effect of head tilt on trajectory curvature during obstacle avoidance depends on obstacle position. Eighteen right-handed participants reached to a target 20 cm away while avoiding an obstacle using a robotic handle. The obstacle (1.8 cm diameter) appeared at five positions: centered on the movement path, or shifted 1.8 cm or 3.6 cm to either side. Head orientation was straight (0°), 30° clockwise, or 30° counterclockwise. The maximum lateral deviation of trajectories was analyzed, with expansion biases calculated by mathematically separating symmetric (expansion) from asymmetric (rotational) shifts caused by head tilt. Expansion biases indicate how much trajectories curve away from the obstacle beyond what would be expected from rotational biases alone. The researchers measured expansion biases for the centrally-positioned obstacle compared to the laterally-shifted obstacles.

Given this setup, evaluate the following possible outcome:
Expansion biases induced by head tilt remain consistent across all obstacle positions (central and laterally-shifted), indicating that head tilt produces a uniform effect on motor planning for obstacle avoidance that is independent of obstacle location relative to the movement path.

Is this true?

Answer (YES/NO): NO